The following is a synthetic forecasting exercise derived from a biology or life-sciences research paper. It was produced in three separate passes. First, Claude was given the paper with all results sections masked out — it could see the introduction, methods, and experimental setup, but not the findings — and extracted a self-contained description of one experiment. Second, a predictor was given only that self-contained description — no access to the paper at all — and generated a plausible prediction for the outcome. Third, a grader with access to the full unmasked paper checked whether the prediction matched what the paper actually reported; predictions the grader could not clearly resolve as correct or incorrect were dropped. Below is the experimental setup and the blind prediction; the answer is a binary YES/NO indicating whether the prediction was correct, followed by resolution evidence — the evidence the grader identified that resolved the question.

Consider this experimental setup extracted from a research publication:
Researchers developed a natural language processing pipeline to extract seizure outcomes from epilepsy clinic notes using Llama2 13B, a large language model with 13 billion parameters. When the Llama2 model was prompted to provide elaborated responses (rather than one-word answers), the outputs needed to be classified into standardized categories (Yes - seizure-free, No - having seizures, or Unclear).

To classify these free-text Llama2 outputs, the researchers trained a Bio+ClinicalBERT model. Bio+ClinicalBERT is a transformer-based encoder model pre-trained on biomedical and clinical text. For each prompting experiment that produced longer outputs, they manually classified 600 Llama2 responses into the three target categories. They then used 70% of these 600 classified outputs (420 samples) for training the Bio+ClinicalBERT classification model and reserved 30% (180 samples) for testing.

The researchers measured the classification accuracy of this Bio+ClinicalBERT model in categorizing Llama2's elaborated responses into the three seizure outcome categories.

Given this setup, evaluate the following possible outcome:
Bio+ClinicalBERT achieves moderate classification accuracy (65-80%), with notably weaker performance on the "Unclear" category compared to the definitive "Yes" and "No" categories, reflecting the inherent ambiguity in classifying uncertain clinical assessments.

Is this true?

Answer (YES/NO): NO